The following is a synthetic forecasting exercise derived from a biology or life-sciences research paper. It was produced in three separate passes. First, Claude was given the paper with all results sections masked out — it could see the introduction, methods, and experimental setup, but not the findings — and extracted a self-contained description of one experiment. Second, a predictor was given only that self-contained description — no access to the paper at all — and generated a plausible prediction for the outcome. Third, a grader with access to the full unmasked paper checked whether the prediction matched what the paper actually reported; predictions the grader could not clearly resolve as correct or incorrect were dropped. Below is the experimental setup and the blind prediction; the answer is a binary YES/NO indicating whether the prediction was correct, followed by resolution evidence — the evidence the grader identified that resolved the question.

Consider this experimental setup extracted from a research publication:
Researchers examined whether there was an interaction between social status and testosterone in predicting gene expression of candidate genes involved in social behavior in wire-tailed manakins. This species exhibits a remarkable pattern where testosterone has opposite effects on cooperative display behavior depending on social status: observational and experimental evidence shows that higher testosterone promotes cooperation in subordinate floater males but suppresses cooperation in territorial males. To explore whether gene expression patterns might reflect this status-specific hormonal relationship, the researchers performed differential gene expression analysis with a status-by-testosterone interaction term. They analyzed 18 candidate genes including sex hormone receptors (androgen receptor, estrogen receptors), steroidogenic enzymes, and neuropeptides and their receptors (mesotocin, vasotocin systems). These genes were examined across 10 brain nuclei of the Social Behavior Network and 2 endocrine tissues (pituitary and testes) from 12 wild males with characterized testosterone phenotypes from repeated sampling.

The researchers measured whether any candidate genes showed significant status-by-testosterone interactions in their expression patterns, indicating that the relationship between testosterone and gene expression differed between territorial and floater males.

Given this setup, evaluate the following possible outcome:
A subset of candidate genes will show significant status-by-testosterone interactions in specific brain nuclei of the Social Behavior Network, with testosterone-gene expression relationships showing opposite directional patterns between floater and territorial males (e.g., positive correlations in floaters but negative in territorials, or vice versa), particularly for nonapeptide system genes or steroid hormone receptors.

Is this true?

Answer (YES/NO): NO